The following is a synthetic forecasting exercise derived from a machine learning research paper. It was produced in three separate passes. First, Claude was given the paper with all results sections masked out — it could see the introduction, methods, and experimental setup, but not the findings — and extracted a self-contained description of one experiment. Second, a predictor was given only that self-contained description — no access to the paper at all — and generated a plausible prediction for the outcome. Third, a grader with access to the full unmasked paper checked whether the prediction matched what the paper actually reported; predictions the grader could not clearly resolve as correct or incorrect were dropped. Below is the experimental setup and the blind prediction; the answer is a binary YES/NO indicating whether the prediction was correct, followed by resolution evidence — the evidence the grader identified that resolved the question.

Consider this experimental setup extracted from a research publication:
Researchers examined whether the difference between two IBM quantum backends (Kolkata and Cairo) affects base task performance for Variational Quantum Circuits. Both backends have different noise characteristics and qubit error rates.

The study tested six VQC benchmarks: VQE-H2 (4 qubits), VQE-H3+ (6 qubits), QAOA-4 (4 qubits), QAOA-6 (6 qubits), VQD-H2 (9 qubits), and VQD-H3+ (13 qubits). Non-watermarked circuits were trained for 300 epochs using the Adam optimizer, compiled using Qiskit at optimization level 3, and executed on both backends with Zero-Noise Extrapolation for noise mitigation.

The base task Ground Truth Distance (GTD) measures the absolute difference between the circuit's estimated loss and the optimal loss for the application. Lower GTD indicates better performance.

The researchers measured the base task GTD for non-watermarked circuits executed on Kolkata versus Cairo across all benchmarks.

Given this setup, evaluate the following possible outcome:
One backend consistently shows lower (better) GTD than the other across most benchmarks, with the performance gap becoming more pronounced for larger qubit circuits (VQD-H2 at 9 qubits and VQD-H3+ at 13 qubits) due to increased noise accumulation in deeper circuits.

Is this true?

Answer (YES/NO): NO